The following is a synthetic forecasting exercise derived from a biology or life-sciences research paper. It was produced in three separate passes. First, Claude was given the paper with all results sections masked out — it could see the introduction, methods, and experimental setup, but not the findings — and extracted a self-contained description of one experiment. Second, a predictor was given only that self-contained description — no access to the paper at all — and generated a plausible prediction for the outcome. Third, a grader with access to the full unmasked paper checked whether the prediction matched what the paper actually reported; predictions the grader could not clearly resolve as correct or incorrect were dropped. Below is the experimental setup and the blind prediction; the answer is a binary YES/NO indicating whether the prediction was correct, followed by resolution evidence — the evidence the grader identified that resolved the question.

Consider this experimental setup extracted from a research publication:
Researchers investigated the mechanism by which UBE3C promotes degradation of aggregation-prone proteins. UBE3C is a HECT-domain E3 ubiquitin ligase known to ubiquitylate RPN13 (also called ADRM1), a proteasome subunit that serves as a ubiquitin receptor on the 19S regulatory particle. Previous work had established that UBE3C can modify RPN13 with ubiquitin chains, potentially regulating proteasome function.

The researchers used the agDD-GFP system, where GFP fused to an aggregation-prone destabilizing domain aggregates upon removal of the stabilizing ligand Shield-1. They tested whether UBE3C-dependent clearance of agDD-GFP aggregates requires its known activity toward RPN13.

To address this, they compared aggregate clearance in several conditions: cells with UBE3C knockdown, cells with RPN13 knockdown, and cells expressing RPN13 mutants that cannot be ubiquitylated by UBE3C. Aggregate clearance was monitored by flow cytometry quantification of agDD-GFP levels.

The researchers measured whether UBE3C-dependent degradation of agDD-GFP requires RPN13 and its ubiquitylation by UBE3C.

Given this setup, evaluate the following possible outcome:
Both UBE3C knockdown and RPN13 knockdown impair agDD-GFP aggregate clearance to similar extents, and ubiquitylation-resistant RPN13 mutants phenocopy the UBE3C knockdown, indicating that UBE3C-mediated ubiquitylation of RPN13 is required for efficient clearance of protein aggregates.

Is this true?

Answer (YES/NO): NO